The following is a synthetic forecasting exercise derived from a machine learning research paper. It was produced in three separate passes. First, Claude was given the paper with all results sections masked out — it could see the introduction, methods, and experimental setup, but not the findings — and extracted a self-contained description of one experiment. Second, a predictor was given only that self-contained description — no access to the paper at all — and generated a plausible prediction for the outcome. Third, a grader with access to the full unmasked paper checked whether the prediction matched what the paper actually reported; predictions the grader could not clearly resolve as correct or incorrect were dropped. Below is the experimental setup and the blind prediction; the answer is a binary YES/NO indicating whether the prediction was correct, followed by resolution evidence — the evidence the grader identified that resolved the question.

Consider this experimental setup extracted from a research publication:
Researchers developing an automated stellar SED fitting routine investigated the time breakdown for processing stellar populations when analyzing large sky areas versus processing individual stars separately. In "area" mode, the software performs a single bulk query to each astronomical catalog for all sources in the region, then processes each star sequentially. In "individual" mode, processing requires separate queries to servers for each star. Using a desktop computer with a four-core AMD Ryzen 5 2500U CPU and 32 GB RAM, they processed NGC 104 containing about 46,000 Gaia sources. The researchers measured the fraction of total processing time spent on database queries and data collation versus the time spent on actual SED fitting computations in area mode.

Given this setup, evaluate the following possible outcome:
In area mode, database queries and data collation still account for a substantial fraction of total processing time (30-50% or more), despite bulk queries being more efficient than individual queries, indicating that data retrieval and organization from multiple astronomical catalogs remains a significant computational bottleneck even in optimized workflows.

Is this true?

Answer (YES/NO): NO